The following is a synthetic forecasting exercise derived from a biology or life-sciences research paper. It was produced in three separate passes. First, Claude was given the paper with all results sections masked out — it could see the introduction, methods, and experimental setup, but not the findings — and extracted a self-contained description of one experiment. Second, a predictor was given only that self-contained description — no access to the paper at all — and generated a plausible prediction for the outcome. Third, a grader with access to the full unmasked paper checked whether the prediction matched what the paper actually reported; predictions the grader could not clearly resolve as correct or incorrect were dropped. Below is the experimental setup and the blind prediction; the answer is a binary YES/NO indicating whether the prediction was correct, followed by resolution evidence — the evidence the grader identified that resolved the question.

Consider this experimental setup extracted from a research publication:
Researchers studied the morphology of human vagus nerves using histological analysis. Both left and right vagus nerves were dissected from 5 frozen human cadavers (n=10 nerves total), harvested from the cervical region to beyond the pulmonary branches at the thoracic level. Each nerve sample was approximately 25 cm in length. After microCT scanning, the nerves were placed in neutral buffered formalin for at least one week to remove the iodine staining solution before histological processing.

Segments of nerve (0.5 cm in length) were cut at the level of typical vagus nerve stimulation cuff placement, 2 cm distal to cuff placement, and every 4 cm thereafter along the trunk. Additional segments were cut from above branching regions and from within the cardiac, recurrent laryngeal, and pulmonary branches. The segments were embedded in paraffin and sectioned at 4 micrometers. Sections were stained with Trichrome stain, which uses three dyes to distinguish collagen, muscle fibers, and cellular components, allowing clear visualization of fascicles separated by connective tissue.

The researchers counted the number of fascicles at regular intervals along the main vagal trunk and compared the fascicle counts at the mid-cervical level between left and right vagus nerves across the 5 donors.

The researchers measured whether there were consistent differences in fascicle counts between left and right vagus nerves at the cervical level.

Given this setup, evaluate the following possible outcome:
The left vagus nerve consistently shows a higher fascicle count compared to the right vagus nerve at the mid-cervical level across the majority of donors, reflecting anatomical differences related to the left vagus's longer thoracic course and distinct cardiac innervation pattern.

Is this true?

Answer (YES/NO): NO